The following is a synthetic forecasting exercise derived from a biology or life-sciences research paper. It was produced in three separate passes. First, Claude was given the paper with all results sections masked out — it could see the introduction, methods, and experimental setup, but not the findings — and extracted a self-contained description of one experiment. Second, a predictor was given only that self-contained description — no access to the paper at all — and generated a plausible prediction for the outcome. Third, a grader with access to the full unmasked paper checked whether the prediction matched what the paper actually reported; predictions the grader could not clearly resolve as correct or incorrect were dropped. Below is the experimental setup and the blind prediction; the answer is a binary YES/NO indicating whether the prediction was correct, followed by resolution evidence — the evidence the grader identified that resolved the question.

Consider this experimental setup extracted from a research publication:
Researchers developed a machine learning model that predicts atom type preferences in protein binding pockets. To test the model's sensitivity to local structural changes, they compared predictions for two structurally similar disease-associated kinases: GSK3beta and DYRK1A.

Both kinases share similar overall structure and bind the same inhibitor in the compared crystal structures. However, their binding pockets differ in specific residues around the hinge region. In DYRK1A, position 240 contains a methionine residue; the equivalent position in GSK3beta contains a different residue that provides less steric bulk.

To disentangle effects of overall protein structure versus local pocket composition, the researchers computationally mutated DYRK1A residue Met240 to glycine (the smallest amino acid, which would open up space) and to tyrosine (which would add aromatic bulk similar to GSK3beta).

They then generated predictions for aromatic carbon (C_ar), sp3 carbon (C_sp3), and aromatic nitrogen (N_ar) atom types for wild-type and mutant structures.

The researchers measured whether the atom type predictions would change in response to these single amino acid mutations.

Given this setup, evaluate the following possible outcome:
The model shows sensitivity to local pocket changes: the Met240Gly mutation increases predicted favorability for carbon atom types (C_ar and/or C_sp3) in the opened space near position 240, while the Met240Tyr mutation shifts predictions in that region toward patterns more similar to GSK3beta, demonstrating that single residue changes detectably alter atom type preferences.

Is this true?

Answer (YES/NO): YES